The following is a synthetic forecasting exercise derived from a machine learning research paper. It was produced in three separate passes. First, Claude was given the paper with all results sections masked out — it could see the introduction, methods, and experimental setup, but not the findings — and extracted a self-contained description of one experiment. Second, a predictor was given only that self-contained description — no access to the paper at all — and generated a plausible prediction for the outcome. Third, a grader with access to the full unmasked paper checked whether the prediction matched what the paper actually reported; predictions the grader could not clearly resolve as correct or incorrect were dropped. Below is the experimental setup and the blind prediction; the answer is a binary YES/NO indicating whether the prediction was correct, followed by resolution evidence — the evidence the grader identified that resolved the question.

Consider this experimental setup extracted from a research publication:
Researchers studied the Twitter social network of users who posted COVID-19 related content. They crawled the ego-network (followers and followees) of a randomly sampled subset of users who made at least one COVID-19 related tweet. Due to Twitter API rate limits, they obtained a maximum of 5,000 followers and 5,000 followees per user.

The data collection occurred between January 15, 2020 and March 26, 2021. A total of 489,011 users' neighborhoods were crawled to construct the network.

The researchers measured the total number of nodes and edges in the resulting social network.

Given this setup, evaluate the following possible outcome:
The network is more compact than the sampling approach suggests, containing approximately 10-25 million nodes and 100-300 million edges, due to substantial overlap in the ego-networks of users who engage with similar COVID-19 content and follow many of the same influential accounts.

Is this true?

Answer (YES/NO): NO